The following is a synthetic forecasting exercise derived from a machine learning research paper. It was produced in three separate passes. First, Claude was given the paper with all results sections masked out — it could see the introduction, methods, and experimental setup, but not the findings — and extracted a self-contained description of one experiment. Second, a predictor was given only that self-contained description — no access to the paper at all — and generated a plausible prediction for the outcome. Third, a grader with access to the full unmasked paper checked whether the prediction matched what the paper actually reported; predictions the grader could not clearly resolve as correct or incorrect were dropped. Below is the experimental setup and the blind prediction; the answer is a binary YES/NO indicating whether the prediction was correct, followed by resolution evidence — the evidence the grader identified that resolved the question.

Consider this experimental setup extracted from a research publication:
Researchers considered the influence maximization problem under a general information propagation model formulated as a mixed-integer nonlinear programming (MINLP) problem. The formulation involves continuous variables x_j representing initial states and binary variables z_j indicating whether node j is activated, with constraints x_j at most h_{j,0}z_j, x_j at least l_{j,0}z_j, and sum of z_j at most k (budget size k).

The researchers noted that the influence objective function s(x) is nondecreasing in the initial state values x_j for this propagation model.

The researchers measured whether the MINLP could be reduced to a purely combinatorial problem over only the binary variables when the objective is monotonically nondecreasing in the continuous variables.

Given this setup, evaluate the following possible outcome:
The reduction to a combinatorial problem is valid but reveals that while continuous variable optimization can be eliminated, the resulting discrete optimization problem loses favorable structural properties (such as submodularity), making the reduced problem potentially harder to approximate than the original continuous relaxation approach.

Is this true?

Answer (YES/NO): NO